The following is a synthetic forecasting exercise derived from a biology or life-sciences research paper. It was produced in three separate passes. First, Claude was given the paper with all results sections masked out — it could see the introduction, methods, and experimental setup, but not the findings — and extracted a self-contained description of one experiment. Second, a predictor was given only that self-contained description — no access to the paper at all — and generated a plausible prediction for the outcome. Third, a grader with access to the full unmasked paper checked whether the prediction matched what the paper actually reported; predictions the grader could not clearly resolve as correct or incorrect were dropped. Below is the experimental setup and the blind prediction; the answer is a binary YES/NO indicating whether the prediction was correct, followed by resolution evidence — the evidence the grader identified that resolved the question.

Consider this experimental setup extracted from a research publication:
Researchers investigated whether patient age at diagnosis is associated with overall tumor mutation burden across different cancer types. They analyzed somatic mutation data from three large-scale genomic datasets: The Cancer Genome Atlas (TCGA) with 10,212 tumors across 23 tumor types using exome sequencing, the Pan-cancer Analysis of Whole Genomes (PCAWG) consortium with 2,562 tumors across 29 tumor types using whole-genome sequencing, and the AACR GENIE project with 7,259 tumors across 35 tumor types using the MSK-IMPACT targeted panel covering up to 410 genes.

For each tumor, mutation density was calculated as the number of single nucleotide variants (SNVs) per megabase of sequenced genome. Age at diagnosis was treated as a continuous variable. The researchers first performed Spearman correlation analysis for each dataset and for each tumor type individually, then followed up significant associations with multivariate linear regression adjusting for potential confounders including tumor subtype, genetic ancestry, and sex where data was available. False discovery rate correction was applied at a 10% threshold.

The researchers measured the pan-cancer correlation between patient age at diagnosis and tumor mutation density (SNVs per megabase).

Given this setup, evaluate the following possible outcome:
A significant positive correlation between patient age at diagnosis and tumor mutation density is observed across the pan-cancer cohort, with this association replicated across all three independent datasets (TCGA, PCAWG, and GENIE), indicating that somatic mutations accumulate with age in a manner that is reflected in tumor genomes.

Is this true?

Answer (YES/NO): NO